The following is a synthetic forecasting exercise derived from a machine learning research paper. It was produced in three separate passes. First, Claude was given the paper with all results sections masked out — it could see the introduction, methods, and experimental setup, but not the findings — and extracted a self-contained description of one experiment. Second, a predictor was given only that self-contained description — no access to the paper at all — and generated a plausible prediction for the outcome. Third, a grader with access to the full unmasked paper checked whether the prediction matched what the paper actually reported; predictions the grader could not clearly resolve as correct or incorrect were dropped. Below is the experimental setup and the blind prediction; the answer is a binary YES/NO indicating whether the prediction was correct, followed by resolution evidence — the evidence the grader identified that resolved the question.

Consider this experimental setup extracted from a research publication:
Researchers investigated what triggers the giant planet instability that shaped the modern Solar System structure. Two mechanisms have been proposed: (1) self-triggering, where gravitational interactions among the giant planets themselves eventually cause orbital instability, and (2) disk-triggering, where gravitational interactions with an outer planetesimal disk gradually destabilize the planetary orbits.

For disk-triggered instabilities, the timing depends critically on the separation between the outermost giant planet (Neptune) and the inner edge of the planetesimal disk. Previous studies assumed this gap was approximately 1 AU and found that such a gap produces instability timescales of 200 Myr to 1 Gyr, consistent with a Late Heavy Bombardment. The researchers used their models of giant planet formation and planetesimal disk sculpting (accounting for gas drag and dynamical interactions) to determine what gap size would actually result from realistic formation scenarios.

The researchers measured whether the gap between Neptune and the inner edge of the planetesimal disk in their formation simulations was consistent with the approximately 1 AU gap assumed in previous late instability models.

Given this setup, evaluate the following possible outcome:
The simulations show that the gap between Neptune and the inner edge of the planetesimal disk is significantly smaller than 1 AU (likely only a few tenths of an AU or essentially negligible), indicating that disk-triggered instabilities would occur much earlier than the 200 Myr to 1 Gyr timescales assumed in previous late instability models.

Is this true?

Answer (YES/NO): YES